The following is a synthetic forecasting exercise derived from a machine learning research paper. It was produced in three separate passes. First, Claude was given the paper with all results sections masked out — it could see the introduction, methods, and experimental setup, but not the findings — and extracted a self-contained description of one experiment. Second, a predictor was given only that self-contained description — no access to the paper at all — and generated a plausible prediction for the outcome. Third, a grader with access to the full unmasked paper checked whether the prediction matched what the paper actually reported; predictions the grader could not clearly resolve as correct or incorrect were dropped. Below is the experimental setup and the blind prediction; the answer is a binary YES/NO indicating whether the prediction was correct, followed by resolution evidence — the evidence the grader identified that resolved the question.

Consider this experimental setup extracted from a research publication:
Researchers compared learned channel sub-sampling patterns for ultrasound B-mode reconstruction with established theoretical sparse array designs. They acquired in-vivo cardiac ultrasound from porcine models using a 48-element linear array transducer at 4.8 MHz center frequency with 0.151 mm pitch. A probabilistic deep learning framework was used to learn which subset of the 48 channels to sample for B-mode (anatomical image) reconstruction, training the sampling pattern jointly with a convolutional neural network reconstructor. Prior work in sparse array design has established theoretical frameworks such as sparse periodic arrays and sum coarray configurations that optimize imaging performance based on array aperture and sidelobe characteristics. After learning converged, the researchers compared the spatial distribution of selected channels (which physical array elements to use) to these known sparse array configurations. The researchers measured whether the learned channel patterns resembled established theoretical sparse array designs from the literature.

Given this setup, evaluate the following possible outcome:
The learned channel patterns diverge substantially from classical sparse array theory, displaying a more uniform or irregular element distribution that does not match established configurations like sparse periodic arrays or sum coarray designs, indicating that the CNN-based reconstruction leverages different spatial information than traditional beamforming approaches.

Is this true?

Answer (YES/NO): NO